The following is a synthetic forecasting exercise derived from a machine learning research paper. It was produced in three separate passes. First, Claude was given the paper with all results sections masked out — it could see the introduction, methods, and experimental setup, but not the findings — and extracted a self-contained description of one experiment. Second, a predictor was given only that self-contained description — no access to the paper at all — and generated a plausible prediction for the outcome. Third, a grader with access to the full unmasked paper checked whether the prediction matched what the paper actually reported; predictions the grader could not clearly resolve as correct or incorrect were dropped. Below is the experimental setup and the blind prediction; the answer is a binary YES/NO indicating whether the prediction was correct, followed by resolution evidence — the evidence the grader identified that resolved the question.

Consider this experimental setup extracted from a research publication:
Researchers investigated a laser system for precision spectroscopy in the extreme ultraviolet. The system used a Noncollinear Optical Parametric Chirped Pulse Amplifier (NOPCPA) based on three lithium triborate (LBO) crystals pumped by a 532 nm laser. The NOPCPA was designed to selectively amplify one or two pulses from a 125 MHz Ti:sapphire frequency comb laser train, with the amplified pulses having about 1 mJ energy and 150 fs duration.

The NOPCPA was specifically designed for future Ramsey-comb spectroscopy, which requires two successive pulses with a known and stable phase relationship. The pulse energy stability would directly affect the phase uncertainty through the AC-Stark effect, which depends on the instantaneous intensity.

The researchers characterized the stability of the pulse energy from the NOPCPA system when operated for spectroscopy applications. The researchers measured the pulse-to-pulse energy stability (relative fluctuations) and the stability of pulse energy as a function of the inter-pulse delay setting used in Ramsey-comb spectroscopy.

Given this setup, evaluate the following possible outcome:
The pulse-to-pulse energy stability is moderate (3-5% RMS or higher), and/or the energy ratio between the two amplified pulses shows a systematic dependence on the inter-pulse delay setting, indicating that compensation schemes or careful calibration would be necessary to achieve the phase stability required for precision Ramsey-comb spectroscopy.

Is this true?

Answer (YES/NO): NO